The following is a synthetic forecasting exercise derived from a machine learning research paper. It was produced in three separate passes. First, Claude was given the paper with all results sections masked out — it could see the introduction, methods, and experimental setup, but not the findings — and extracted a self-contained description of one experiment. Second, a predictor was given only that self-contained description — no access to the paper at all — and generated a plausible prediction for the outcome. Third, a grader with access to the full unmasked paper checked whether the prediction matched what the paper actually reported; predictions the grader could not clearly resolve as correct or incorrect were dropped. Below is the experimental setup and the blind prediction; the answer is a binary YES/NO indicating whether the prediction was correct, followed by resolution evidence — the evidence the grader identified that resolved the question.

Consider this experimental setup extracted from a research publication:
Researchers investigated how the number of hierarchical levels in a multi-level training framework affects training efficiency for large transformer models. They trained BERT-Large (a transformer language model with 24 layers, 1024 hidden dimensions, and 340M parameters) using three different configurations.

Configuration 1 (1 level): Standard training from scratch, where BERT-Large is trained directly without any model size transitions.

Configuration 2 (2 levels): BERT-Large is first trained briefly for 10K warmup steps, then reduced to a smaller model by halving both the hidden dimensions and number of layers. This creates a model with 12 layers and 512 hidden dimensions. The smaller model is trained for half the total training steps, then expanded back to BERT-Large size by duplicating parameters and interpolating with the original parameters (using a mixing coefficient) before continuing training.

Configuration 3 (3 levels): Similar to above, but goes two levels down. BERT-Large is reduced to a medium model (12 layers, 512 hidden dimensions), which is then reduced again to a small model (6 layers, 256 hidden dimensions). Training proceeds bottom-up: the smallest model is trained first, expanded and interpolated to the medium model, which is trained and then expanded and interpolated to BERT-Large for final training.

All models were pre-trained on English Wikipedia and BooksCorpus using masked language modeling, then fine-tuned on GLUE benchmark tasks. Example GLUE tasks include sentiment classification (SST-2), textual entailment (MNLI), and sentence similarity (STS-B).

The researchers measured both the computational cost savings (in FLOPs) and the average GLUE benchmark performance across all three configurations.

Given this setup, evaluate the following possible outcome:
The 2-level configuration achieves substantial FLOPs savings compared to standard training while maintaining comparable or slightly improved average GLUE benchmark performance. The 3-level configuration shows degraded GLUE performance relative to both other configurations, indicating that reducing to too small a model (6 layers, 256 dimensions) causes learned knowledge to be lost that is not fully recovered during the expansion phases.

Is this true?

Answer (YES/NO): NO